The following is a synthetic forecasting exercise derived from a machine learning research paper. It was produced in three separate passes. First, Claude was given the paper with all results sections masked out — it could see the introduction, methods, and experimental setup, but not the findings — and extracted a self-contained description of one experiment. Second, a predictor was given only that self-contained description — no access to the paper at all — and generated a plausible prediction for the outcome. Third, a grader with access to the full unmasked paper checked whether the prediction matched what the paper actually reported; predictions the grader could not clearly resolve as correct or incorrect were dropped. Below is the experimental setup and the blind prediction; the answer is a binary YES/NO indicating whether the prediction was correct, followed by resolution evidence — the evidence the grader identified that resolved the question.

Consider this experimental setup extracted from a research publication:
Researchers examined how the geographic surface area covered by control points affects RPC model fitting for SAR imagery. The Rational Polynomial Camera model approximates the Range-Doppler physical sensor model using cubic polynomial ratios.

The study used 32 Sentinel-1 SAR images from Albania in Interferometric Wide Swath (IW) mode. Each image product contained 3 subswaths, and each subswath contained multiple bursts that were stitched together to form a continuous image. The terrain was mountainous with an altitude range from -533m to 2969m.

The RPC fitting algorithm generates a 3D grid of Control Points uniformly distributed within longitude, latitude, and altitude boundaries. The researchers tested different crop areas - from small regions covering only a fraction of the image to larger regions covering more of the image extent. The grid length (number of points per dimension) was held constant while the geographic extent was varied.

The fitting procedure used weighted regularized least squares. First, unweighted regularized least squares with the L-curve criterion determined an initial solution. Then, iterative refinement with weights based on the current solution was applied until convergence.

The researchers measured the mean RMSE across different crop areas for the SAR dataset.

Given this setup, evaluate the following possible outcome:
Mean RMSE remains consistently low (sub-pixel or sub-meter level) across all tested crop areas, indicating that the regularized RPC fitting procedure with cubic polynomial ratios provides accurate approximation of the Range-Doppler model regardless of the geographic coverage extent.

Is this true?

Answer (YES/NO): NO